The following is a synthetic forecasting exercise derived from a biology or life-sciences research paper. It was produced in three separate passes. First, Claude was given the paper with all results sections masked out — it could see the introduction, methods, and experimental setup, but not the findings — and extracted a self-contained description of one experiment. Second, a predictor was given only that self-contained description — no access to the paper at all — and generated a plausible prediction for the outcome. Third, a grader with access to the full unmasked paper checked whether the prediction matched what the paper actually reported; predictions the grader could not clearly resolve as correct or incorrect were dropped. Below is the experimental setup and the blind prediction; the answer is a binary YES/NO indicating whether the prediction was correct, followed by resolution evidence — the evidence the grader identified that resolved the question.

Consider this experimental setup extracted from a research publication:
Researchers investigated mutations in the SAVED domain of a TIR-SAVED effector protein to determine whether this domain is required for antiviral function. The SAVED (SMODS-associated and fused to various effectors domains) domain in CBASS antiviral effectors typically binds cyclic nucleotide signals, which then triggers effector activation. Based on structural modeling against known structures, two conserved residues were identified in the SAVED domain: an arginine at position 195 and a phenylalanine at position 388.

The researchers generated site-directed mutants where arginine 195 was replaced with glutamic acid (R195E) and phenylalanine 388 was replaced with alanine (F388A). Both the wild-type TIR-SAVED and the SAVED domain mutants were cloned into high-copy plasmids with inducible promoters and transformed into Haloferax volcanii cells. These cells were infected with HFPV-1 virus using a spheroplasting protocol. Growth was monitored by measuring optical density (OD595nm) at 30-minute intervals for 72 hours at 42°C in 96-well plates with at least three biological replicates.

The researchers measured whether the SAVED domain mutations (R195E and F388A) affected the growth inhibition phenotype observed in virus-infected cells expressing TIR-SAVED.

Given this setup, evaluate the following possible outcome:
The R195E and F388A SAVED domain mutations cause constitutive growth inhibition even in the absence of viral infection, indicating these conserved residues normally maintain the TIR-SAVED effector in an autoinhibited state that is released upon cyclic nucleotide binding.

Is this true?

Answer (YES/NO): NO